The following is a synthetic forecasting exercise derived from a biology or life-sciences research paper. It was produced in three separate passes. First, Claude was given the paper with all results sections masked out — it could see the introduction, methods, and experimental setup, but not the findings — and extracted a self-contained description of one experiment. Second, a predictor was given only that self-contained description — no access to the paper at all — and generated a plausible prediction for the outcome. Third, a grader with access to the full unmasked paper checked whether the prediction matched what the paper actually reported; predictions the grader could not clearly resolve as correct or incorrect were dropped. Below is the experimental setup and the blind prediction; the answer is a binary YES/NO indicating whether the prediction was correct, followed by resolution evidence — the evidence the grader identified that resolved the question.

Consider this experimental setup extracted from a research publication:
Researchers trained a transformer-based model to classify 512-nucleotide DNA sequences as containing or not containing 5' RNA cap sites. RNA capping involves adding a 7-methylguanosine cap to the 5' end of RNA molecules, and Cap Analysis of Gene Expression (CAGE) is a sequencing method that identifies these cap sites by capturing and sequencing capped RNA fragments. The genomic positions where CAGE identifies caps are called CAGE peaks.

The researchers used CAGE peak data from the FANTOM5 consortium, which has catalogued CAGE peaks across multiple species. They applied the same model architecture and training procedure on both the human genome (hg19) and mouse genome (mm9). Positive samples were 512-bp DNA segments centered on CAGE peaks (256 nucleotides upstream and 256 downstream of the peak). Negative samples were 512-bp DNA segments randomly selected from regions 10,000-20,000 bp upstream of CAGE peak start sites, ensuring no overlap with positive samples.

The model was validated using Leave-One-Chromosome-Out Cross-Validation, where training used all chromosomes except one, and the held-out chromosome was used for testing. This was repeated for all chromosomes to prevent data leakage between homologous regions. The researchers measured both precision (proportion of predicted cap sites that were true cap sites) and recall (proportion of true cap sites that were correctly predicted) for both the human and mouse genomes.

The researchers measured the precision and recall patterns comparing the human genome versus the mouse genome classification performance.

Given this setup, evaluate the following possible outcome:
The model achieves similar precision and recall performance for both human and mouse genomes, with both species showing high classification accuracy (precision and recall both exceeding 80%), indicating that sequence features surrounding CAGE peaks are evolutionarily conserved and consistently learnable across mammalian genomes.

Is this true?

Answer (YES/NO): NO